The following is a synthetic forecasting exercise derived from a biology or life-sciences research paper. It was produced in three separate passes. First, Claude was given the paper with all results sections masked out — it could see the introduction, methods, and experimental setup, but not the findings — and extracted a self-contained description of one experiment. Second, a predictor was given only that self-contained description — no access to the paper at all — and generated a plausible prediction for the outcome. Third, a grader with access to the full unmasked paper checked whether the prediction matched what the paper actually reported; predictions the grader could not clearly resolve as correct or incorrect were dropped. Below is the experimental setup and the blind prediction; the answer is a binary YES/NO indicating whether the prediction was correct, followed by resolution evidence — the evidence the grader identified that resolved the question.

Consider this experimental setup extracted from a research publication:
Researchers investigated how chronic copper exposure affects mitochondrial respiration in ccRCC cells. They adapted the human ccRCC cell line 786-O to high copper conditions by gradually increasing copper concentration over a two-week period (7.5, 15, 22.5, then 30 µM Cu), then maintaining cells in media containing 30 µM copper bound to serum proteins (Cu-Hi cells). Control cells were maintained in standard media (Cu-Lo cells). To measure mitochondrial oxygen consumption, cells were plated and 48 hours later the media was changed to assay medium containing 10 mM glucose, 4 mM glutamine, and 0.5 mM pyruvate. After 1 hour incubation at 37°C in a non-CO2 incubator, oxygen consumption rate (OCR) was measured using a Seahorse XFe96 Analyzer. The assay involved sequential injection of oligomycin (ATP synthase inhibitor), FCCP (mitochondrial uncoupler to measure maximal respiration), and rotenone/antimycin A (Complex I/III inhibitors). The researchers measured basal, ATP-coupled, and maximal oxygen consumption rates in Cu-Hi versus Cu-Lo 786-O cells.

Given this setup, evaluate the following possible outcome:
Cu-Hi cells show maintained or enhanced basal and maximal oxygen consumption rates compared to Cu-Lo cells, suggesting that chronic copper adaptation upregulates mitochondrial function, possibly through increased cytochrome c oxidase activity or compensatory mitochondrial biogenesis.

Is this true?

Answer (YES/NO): YES